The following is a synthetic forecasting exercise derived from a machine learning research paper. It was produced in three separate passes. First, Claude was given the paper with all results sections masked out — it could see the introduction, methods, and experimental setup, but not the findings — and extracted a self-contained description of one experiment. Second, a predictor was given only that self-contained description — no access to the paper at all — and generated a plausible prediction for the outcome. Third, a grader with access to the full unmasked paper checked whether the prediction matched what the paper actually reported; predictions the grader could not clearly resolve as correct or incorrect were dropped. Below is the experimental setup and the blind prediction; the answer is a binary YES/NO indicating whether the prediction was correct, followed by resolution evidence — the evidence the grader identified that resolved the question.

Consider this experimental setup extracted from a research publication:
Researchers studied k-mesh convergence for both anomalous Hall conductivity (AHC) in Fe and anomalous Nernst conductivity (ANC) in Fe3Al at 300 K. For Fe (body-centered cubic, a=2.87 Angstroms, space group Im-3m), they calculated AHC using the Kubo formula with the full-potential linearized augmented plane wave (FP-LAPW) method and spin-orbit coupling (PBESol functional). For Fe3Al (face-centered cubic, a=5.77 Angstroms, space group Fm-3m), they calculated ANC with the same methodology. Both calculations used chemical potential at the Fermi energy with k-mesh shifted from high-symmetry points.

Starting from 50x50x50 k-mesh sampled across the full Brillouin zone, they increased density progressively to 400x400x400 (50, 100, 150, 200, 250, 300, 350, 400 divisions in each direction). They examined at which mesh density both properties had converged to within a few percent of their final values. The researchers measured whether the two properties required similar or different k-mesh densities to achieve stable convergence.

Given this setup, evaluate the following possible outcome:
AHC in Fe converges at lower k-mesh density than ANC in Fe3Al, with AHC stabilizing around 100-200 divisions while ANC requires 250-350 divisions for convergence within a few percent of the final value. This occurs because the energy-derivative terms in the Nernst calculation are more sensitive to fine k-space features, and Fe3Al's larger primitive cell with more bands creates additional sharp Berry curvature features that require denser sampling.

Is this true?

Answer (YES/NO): NO